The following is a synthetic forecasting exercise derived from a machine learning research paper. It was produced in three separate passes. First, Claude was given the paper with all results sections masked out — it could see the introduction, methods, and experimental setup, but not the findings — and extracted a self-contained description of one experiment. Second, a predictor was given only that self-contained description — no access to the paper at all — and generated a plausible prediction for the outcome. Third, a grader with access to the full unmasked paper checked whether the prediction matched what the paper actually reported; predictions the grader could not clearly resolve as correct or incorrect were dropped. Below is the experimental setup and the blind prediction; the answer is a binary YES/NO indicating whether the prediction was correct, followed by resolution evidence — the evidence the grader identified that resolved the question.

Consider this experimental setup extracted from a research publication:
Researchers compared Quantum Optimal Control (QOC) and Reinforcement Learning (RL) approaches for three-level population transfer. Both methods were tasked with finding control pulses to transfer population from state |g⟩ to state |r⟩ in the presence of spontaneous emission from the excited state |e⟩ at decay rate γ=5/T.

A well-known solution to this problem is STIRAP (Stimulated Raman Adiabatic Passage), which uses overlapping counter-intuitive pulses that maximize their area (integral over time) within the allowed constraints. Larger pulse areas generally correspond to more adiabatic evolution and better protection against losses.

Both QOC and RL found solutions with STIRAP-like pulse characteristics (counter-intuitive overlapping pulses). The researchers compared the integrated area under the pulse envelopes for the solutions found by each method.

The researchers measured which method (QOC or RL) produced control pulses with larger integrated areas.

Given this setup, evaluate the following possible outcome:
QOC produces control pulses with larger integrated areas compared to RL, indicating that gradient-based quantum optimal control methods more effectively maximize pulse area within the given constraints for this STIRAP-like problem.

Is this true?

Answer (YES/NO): YES